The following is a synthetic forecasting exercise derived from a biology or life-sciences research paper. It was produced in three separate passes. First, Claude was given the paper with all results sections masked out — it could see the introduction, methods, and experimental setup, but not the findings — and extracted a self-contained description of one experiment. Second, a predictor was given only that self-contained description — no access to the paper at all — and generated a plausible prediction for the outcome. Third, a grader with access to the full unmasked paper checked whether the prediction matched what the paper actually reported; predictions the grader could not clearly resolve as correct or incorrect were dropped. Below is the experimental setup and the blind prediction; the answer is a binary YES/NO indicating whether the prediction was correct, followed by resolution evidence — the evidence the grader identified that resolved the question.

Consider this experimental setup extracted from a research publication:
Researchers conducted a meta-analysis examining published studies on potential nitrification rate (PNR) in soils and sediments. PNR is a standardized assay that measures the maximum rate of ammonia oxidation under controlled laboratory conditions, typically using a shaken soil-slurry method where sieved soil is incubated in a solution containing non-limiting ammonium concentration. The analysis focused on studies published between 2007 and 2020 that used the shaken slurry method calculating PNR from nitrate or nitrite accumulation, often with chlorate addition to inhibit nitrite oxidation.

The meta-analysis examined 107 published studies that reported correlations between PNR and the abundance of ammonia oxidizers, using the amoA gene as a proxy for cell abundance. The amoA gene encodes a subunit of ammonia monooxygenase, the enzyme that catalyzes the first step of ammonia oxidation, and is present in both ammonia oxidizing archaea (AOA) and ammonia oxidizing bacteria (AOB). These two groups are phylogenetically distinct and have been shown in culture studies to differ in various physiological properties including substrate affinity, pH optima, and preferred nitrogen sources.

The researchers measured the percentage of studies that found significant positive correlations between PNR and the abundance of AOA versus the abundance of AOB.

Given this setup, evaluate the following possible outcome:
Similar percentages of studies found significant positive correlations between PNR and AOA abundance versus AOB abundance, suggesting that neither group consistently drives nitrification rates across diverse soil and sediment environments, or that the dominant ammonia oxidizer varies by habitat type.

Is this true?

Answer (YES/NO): NO